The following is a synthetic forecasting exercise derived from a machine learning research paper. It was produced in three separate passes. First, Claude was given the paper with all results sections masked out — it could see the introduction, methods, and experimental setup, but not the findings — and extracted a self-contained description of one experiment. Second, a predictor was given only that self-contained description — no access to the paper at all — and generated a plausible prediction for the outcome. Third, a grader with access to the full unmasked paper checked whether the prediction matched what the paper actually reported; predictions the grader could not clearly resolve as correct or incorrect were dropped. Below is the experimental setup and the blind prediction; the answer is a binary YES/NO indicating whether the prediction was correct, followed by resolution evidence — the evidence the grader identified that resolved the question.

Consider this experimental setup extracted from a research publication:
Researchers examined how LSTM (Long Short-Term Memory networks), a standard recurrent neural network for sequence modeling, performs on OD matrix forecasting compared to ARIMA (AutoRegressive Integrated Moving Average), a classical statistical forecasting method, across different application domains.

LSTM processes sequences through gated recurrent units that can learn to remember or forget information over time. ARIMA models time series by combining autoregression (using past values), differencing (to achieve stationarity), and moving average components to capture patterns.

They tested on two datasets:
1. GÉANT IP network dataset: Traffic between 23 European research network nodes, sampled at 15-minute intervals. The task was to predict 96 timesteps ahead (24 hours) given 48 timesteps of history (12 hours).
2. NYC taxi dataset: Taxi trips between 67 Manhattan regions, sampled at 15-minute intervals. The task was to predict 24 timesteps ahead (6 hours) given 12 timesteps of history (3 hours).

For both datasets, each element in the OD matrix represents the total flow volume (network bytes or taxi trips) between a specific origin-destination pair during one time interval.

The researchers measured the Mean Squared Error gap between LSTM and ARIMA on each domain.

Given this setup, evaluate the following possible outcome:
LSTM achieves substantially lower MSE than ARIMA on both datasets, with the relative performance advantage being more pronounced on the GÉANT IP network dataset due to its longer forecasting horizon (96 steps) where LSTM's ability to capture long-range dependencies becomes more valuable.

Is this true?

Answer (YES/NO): NO